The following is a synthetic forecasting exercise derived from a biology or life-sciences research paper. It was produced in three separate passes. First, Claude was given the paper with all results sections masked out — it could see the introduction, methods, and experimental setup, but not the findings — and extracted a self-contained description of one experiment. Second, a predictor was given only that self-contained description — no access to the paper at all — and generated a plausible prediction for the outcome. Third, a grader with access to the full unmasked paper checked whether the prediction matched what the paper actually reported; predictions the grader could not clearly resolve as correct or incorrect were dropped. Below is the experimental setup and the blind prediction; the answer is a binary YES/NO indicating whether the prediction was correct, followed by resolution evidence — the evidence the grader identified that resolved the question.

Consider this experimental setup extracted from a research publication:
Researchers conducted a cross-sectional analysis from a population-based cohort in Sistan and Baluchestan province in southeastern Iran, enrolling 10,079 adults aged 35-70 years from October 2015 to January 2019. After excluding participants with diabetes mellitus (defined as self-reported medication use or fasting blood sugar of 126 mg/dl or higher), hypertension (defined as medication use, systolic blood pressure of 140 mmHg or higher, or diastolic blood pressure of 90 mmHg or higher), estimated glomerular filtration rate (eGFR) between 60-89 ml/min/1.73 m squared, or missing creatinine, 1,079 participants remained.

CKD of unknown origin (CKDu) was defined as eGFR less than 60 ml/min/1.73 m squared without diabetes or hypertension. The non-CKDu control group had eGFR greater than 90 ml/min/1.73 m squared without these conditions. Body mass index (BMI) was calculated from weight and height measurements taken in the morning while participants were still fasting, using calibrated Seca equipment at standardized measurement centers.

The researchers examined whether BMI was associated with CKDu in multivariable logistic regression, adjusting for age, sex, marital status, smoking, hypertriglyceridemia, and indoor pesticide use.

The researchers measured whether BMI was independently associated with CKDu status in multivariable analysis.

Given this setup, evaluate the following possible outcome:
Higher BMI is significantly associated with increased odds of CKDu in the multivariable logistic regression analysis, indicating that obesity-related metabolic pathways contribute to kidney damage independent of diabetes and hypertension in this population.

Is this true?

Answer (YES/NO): YES